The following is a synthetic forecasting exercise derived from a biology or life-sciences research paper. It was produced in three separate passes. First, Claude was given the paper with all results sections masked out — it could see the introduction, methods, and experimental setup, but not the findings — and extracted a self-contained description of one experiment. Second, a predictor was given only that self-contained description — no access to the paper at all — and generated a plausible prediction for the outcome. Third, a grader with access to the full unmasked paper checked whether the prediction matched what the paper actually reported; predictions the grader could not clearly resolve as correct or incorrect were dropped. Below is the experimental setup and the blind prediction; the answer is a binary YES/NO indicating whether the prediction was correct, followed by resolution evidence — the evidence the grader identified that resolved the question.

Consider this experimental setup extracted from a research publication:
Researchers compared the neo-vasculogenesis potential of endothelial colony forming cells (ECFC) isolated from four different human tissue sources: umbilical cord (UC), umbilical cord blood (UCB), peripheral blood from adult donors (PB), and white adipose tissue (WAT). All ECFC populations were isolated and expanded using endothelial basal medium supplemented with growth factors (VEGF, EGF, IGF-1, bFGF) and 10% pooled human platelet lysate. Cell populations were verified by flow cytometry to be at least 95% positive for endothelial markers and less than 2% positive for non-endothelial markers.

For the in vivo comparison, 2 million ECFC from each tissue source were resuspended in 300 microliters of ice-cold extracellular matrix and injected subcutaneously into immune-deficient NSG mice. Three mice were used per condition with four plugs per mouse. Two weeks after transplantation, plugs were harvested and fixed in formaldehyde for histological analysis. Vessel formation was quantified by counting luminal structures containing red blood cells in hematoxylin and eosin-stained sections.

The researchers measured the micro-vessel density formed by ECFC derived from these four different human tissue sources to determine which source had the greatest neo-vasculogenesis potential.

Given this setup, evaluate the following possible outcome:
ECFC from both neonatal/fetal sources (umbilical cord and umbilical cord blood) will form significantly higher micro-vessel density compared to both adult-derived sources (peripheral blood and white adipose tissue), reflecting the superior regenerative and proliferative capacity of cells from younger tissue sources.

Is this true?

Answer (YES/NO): NO